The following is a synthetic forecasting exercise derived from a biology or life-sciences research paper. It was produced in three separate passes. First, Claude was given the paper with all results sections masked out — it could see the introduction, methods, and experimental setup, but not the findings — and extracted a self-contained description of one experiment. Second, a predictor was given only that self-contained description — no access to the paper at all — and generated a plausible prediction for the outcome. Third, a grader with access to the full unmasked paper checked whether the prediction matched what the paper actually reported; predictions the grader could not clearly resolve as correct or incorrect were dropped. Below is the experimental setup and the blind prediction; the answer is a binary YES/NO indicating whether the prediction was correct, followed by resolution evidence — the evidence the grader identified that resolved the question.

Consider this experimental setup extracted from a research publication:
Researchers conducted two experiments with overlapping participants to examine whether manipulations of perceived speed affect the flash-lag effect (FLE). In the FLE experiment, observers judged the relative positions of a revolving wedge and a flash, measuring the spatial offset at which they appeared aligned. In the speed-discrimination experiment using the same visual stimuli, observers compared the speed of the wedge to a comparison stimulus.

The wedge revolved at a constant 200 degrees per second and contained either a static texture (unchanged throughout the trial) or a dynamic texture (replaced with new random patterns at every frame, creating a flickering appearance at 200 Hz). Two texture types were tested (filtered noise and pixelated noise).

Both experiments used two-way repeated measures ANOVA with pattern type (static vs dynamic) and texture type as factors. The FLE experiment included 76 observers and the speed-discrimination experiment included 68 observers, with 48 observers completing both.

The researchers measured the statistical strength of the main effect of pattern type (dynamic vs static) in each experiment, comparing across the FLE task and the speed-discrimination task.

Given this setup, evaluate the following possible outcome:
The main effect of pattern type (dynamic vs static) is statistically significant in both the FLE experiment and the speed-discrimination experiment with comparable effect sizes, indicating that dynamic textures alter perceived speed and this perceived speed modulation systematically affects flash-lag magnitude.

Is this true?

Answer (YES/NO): NO